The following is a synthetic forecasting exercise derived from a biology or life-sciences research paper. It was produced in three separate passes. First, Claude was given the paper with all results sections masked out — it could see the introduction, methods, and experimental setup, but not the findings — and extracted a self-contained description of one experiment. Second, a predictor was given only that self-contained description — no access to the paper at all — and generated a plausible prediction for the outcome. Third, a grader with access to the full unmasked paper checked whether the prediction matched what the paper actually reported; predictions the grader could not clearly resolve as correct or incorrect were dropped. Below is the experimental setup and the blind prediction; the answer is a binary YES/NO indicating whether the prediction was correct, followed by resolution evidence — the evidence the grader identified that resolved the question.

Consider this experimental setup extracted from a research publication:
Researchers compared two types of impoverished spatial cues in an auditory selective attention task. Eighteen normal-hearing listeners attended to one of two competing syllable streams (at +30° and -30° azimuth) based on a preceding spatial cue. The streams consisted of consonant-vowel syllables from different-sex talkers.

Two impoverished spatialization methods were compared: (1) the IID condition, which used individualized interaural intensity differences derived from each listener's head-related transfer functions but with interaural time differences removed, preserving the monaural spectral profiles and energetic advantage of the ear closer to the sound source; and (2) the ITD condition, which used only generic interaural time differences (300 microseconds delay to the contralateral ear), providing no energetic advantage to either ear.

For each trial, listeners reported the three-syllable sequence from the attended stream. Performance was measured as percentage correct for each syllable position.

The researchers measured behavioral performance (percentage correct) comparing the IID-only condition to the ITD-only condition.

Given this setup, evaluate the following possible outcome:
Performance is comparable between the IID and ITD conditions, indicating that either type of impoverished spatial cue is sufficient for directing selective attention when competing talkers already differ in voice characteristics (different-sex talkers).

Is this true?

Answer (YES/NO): NO